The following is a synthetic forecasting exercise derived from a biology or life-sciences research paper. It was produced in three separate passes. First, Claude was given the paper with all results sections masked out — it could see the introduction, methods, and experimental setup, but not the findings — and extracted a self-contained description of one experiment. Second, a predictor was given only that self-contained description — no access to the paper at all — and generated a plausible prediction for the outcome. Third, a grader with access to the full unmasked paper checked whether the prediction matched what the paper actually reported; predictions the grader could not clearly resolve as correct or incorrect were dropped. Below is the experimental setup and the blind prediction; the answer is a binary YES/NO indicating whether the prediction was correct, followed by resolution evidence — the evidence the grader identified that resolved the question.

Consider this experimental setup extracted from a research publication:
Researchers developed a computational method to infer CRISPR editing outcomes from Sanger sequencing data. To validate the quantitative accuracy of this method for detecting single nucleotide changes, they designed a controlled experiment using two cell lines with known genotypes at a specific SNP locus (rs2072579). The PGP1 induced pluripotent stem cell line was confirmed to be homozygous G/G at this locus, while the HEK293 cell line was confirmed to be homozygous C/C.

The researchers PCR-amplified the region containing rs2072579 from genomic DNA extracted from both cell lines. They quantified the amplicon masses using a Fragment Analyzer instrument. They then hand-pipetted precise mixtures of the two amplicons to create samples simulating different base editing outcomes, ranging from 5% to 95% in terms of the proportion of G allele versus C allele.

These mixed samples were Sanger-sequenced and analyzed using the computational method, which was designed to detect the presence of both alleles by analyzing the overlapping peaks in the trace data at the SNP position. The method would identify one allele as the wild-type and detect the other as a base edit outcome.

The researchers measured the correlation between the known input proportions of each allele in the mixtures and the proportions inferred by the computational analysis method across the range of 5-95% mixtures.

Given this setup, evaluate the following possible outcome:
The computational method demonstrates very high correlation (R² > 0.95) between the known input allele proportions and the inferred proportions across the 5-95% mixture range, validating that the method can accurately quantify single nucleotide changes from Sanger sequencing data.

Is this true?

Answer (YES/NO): YES